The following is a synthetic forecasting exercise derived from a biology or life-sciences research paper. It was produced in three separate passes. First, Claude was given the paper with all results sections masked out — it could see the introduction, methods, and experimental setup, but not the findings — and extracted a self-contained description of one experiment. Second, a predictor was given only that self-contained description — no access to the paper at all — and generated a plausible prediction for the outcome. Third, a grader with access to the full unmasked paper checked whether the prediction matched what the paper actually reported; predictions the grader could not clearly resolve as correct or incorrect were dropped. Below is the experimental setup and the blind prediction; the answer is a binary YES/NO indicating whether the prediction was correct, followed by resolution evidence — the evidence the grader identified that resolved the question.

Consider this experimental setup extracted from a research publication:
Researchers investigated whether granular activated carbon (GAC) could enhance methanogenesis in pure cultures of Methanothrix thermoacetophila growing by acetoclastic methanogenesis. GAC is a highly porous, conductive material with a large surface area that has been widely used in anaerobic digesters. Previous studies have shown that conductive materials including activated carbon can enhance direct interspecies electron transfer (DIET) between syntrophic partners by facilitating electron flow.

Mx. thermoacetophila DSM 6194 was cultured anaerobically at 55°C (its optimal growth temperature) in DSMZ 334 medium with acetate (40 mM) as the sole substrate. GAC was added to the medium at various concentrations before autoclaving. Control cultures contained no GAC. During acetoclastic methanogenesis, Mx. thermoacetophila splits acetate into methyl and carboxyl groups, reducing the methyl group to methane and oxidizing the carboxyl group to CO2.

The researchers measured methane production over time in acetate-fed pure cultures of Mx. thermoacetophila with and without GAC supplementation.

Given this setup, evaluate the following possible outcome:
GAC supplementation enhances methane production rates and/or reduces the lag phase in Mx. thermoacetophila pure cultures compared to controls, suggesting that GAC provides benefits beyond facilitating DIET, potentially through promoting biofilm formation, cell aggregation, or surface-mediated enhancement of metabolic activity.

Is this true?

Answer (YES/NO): NO